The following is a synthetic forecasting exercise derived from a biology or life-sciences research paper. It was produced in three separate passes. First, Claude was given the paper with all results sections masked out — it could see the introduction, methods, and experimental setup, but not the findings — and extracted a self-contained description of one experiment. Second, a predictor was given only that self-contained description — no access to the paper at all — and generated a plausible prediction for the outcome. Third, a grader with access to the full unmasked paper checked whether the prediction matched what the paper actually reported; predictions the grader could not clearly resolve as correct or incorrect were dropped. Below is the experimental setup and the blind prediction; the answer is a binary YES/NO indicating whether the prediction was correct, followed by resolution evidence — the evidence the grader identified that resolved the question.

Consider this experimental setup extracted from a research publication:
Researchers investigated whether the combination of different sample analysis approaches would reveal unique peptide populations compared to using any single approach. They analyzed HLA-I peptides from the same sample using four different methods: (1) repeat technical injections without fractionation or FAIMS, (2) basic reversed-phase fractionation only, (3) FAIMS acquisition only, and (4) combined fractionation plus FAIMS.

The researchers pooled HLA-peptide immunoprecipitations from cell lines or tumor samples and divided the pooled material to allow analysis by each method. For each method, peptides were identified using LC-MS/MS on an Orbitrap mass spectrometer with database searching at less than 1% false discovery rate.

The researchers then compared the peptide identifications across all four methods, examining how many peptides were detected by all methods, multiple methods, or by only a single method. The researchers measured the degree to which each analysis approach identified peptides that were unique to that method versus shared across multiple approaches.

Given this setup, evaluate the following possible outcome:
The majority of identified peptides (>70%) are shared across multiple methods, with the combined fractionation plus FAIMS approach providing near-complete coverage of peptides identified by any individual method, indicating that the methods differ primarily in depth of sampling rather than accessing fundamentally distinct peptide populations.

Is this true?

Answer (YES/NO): NO